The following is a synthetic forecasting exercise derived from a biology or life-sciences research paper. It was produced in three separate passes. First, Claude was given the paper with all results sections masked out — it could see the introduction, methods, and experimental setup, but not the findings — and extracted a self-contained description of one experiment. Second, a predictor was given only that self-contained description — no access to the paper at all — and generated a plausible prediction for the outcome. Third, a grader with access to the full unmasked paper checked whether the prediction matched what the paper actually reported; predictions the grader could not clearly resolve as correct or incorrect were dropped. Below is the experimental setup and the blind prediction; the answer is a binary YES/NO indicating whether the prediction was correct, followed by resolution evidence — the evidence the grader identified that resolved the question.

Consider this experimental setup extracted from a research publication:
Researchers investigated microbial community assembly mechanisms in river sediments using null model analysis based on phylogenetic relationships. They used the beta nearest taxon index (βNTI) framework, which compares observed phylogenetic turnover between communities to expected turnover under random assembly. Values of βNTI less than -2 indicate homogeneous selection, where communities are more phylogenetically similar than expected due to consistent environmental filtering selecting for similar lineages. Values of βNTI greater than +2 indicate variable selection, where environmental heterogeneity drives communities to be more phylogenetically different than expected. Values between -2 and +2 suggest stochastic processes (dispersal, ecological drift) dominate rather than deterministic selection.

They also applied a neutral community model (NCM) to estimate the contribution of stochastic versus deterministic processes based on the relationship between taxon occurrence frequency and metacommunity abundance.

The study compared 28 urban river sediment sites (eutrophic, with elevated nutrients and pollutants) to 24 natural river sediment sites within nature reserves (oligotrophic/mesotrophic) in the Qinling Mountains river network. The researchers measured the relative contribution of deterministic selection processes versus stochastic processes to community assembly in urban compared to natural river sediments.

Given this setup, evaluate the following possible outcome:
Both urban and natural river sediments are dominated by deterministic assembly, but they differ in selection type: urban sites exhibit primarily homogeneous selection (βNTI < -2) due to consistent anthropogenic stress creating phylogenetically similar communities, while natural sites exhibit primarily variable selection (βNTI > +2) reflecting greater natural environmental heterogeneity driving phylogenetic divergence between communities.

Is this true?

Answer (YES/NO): NO